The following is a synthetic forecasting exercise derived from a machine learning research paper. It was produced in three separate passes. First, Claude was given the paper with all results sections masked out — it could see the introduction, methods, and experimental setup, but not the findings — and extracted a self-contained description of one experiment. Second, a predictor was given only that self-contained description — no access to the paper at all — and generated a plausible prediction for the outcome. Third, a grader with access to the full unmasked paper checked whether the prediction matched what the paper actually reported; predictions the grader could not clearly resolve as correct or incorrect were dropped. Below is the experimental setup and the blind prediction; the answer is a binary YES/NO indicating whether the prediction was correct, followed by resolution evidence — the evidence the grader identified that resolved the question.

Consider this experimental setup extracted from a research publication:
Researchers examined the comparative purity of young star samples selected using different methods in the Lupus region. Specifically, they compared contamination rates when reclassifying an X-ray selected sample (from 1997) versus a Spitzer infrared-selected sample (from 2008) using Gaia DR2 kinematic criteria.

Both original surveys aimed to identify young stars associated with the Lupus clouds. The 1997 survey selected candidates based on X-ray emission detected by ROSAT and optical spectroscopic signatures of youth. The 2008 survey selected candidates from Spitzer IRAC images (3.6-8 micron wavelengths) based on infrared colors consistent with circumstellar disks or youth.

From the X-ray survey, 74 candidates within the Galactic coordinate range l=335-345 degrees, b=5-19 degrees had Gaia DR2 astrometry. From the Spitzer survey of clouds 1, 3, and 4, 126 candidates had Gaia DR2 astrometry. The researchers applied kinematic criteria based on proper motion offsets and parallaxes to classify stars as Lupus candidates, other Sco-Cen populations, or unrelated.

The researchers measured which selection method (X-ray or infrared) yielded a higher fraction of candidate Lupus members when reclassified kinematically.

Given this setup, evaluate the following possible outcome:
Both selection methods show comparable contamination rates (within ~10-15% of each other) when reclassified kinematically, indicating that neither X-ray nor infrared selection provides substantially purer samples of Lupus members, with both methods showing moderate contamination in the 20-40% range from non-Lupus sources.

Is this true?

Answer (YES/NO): NO